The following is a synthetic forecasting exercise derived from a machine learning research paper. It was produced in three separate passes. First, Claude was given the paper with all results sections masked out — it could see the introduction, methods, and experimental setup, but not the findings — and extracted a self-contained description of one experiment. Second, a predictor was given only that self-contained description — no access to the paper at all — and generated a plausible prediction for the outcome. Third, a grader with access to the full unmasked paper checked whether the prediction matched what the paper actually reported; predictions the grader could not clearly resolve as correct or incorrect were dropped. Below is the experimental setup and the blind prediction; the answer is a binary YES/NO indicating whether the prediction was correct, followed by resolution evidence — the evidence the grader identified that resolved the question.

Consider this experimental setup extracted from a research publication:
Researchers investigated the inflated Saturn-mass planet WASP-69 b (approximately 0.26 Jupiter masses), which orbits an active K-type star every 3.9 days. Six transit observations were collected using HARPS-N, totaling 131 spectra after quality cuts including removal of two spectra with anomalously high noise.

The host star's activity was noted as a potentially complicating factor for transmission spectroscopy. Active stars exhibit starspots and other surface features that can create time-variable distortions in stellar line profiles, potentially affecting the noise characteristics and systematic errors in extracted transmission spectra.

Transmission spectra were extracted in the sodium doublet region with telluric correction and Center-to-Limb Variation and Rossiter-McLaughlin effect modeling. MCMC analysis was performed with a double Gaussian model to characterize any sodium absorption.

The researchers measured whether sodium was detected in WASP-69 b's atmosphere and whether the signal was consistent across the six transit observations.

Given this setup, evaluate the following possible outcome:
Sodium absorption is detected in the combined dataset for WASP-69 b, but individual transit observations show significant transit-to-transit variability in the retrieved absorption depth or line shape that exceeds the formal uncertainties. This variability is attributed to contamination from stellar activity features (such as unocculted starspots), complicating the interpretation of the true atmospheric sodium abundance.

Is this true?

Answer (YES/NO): NO